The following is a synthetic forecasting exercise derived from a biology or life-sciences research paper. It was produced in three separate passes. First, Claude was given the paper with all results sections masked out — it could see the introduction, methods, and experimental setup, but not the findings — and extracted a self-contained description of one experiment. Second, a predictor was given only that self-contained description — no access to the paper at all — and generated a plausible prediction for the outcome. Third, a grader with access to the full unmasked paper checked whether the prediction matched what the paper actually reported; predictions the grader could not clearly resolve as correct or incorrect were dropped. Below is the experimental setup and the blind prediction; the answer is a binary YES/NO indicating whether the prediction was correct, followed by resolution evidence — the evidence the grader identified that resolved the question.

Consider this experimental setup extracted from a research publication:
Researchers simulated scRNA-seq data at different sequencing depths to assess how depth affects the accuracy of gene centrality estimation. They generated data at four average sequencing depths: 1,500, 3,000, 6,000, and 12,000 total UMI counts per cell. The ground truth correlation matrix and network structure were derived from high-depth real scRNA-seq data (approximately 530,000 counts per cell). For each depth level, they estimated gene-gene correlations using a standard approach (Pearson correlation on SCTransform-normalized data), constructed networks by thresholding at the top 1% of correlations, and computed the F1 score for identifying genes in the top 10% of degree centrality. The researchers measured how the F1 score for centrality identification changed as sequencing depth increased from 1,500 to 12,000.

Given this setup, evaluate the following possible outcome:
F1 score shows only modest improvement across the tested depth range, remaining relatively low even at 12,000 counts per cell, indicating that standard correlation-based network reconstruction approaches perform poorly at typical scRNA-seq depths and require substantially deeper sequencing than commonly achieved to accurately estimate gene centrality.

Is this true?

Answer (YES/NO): NO